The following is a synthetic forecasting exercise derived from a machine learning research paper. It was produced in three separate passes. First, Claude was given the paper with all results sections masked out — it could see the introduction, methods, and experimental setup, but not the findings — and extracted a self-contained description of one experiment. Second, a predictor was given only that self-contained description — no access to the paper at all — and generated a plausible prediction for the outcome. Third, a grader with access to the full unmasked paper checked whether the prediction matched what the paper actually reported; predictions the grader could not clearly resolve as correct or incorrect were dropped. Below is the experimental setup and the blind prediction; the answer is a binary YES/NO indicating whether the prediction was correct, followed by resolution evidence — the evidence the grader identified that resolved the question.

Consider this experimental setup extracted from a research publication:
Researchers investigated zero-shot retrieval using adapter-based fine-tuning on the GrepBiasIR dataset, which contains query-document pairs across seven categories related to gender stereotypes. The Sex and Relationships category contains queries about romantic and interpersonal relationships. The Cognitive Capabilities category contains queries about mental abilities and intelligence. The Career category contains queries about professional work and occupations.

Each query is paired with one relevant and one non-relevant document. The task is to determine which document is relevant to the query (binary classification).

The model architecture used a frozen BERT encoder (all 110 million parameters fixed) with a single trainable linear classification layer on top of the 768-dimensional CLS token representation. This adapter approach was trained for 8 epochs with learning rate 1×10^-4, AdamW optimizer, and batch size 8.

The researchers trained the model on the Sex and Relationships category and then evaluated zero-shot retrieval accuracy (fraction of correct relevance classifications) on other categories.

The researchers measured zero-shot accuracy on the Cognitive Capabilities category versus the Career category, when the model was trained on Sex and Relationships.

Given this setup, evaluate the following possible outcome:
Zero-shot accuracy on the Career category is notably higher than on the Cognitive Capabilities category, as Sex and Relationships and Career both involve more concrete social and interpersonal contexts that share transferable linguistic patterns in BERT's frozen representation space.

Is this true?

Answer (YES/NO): NO